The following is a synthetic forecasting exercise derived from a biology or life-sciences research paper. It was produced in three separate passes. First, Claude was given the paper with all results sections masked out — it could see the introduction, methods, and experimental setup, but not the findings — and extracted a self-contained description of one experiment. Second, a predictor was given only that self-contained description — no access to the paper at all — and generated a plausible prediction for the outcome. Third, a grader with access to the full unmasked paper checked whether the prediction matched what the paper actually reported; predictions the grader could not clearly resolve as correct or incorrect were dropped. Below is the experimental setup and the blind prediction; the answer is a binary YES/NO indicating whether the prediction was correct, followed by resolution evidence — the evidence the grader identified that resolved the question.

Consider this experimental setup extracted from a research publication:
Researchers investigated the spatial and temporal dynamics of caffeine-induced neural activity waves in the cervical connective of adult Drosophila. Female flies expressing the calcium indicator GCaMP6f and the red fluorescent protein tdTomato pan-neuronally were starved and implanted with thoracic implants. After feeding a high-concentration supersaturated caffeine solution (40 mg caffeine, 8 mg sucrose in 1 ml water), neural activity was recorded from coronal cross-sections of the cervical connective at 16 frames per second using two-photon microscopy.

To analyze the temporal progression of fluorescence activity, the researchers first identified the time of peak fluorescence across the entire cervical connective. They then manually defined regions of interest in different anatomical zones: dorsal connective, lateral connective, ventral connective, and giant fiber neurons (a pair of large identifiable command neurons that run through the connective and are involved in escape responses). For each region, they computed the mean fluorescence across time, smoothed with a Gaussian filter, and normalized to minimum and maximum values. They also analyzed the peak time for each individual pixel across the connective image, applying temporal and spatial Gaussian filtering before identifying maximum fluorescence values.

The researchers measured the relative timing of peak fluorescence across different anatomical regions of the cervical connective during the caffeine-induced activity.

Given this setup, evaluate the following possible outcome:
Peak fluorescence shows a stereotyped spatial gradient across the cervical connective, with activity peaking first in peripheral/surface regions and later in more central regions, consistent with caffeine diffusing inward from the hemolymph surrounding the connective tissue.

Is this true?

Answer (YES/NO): NO